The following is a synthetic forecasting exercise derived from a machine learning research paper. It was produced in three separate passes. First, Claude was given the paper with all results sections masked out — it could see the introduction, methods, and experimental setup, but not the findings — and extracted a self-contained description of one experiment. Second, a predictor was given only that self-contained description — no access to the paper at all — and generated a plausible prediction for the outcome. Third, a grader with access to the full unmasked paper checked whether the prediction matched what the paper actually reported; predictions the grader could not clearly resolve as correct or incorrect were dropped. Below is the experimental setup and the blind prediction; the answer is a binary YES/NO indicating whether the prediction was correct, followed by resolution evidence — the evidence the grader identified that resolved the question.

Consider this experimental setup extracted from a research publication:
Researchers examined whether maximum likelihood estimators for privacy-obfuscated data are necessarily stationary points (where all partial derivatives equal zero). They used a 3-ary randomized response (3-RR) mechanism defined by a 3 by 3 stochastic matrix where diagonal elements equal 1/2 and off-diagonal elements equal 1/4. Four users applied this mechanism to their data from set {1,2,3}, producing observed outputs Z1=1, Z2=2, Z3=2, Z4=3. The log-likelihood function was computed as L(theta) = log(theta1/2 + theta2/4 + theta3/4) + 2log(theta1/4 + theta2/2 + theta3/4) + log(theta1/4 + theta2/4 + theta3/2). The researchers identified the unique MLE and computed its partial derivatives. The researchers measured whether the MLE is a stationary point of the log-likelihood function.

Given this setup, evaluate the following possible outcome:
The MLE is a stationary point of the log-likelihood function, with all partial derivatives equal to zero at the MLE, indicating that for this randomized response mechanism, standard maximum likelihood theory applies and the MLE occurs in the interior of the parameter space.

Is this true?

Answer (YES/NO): NO